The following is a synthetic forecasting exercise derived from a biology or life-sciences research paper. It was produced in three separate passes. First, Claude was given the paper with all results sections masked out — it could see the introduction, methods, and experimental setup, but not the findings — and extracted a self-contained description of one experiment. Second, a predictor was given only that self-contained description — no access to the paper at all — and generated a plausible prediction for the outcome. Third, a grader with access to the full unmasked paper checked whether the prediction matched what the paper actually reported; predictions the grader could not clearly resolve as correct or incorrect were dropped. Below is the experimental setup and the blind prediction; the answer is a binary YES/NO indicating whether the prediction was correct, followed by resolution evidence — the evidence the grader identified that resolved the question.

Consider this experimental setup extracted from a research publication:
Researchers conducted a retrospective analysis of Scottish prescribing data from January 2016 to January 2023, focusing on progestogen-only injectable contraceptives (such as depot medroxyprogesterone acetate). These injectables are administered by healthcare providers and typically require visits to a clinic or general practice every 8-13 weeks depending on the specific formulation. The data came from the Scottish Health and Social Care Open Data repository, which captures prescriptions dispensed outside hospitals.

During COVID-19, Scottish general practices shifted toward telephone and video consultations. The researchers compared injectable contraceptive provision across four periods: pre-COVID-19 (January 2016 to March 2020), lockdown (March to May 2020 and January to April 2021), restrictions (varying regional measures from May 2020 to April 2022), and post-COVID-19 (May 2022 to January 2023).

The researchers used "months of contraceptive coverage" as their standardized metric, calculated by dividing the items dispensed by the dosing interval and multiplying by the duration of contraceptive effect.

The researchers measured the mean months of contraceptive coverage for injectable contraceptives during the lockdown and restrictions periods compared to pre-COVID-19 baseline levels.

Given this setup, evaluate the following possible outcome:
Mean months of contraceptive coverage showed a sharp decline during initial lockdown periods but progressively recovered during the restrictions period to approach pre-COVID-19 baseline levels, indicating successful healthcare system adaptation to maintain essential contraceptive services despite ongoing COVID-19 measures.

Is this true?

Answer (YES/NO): NO